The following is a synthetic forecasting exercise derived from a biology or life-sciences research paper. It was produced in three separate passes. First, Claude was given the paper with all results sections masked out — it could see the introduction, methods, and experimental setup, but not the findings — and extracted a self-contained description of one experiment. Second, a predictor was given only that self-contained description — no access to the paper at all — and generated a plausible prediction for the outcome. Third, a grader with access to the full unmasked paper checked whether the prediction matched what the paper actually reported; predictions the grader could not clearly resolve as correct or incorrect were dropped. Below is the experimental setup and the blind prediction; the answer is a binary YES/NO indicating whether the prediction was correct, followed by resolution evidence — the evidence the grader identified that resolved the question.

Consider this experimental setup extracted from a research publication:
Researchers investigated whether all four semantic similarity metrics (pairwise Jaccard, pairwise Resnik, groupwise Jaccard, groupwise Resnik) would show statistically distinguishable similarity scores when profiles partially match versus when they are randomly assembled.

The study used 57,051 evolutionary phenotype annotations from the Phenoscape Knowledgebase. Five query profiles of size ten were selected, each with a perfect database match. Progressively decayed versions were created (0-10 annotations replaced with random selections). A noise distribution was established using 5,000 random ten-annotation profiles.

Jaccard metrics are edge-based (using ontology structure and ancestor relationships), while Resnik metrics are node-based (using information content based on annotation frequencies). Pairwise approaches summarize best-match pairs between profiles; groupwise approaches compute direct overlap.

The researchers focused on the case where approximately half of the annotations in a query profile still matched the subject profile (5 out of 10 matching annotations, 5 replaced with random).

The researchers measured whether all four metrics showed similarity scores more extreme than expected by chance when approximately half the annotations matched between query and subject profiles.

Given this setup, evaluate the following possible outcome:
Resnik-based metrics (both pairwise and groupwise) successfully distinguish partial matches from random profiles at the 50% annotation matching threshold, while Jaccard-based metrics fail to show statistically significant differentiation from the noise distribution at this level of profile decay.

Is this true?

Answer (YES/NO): NO